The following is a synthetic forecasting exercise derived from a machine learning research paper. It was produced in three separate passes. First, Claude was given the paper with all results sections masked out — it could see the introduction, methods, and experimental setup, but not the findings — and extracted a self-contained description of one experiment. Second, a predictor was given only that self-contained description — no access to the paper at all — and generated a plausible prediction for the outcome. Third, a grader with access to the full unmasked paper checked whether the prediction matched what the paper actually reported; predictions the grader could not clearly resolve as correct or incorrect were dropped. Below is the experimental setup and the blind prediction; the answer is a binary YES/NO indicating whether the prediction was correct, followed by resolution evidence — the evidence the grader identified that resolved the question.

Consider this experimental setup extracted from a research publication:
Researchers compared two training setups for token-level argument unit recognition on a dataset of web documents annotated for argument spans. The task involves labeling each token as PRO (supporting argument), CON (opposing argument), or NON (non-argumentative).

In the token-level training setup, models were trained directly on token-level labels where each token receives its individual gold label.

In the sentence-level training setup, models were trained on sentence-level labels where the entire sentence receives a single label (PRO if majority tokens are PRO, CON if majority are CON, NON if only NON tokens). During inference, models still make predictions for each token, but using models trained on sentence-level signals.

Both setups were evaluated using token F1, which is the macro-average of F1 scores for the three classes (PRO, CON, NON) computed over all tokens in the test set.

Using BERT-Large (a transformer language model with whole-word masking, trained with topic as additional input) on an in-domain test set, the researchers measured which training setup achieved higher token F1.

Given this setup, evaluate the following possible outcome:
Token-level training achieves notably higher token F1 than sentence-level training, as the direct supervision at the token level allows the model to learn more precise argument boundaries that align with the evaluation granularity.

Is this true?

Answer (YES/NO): YES